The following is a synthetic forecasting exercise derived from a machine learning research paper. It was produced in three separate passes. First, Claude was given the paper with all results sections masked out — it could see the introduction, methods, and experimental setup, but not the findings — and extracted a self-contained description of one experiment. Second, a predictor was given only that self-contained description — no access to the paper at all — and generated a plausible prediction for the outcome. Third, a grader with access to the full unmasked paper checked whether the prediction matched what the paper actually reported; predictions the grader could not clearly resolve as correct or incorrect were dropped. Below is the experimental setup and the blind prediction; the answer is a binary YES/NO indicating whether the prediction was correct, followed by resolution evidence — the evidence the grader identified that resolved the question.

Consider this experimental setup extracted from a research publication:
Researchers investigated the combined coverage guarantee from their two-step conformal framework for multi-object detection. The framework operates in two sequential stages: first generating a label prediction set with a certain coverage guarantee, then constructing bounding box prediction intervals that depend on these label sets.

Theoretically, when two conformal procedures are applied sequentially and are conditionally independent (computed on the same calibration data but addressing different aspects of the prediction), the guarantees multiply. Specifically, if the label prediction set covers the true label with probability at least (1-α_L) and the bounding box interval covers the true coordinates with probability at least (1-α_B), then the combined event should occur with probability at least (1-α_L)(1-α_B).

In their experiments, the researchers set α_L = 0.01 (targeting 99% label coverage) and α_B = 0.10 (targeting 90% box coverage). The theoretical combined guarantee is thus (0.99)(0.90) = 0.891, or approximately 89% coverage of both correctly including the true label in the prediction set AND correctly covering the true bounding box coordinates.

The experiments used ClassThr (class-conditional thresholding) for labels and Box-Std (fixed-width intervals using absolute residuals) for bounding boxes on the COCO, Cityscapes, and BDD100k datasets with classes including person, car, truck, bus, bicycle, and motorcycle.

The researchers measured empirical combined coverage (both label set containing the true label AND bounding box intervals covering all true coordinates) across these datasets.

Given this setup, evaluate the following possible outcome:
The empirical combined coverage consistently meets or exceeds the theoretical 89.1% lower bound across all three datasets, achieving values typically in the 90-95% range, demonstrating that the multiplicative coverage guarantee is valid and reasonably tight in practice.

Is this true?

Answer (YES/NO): YES